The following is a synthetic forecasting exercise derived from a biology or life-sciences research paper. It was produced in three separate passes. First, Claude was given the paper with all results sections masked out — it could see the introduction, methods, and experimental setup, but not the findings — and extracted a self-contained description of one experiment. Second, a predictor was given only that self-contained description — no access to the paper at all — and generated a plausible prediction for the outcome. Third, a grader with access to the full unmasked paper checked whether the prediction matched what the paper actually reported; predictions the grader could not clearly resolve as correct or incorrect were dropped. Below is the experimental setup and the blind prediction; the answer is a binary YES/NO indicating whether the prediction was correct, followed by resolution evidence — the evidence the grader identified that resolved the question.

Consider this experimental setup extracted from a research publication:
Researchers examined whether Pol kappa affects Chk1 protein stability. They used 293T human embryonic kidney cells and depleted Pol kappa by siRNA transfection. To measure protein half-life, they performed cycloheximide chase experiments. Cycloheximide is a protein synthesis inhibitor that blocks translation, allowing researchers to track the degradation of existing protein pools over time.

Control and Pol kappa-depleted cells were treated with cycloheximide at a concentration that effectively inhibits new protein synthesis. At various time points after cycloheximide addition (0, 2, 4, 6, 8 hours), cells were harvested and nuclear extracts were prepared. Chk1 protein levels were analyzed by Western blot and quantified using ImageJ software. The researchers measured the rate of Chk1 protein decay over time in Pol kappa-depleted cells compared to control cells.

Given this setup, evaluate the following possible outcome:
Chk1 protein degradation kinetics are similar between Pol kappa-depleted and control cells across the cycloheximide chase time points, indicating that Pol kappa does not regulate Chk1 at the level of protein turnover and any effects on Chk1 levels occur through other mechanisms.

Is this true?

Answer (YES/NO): NO